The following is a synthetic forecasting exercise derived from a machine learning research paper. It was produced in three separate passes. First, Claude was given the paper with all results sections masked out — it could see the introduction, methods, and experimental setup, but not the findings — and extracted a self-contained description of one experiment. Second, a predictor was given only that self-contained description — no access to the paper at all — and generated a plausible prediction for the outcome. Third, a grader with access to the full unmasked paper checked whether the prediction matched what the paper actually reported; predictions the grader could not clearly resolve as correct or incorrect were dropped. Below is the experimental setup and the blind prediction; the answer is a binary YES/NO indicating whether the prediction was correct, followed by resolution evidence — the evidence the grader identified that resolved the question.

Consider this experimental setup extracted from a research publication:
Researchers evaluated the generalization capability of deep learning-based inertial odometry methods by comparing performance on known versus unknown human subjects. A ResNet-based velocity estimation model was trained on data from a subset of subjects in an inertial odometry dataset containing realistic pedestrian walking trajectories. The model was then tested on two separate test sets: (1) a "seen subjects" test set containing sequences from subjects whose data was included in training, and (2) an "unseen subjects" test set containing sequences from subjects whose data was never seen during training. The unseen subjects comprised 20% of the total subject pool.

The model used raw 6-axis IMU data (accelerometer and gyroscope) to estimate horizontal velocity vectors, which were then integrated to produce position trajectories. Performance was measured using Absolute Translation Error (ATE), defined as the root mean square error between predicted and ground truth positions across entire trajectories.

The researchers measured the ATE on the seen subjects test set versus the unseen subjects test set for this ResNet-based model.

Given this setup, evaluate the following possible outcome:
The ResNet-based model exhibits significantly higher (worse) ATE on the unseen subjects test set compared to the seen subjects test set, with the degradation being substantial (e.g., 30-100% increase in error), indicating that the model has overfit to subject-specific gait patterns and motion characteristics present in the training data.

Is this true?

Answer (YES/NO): YES